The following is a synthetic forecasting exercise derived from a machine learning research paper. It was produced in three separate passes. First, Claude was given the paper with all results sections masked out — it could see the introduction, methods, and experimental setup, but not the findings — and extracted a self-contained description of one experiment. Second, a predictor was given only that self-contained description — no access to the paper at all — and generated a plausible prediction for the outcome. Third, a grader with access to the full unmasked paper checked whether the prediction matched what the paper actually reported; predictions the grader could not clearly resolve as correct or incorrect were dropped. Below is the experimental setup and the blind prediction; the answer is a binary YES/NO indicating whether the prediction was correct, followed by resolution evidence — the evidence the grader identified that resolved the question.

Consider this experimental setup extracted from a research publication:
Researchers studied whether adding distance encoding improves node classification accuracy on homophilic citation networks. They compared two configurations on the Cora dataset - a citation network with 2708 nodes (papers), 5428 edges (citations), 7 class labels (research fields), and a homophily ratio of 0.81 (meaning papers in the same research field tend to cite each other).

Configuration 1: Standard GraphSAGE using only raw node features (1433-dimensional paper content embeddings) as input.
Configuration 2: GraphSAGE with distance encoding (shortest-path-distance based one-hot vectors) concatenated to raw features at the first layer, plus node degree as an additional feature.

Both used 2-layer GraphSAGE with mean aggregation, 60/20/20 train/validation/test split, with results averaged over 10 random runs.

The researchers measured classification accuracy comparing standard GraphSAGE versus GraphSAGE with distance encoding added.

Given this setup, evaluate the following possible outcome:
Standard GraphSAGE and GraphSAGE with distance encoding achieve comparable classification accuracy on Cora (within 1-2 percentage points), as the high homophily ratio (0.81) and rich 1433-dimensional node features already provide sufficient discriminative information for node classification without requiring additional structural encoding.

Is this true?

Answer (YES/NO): YES